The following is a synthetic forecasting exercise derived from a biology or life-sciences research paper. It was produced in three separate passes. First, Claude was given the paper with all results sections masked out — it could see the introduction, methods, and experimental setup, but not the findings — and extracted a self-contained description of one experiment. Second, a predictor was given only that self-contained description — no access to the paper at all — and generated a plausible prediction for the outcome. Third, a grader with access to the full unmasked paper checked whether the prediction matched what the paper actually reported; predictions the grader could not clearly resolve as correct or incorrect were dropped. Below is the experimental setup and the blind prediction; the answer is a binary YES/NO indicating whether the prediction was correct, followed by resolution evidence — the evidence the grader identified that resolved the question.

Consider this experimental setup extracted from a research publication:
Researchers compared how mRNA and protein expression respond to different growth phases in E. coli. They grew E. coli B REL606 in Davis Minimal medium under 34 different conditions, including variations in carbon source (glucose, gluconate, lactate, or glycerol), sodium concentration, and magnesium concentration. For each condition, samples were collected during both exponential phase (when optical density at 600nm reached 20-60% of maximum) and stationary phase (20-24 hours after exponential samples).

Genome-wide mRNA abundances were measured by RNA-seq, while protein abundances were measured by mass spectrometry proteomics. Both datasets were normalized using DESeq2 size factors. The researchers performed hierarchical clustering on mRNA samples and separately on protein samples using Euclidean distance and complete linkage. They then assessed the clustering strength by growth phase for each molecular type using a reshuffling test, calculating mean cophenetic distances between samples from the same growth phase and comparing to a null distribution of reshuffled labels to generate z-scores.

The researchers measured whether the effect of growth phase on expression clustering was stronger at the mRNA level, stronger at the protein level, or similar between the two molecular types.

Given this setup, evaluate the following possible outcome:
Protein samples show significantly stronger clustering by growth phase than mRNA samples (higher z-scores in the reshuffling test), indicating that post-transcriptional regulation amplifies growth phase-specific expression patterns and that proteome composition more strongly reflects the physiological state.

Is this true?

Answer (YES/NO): NO